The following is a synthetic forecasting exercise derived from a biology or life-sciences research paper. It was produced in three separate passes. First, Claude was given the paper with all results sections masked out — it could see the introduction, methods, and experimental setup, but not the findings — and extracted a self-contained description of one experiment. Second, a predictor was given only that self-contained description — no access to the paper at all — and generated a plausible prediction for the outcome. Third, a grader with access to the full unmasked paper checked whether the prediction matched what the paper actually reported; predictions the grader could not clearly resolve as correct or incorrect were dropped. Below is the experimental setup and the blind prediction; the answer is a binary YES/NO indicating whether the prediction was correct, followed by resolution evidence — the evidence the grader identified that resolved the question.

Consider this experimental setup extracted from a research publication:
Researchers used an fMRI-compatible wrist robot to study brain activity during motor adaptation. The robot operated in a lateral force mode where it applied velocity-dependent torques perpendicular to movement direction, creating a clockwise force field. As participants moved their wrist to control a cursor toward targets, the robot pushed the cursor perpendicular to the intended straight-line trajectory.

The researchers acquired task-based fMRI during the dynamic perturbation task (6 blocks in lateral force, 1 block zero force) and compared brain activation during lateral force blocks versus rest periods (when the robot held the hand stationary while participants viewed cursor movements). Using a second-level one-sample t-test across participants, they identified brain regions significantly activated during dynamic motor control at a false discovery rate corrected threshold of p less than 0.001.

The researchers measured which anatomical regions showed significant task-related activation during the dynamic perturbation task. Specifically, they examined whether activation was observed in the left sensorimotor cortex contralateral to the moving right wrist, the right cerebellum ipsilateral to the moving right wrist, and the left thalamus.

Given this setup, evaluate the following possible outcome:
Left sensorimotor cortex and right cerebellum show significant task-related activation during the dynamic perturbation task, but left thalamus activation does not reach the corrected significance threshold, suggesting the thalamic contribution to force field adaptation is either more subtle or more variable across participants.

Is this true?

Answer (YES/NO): NO